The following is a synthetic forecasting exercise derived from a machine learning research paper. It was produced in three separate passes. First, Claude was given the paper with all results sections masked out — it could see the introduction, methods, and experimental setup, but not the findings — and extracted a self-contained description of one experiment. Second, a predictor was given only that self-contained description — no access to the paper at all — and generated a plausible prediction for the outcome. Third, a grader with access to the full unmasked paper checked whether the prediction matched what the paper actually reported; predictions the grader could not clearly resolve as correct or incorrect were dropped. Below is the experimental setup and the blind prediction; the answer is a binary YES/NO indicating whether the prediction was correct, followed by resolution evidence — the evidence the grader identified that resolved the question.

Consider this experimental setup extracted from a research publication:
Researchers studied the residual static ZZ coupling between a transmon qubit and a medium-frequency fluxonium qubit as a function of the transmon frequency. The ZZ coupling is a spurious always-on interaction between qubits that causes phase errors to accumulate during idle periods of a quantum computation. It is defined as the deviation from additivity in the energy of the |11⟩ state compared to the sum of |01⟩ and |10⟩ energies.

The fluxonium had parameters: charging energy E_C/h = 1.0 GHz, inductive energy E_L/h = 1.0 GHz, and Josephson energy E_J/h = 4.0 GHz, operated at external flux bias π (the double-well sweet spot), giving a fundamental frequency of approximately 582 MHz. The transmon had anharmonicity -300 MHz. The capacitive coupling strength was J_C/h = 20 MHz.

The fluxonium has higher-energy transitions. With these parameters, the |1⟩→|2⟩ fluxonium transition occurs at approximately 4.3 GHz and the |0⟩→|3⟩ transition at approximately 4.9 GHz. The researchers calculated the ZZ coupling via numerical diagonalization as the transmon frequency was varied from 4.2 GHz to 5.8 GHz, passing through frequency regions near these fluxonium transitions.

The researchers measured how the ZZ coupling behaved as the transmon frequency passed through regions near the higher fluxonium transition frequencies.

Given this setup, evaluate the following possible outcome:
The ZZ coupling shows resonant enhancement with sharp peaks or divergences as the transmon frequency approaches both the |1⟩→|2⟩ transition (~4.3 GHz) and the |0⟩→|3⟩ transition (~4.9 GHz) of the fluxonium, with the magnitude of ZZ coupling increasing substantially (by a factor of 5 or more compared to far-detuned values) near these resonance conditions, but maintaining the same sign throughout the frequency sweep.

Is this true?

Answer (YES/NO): NO